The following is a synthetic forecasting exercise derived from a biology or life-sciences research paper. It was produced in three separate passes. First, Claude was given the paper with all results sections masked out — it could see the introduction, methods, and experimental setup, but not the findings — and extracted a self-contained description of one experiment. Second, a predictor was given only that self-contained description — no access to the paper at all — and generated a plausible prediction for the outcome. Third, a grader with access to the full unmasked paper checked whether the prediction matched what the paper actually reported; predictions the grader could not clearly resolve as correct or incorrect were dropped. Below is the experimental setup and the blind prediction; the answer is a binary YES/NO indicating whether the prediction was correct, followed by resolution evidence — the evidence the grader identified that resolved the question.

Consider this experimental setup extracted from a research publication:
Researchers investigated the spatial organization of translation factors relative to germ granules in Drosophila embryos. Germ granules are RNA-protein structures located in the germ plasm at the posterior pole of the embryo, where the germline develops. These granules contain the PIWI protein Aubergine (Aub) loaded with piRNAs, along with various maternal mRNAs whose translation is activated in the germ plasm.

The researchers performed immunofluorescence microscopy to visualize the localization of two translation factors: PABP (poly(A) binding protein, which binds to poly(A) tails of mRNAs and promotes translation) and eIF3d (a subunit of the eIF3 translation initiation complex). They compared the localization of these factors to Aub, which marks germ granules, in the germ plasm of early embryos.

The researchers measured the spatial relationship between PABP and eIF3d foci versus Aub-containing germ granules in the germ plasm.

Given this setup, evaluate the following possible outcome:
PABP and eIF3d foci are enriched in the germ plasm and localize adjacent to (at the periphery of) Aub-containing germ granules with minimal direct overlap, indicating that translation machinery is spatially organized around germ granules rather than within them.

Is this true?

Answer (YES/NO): NO